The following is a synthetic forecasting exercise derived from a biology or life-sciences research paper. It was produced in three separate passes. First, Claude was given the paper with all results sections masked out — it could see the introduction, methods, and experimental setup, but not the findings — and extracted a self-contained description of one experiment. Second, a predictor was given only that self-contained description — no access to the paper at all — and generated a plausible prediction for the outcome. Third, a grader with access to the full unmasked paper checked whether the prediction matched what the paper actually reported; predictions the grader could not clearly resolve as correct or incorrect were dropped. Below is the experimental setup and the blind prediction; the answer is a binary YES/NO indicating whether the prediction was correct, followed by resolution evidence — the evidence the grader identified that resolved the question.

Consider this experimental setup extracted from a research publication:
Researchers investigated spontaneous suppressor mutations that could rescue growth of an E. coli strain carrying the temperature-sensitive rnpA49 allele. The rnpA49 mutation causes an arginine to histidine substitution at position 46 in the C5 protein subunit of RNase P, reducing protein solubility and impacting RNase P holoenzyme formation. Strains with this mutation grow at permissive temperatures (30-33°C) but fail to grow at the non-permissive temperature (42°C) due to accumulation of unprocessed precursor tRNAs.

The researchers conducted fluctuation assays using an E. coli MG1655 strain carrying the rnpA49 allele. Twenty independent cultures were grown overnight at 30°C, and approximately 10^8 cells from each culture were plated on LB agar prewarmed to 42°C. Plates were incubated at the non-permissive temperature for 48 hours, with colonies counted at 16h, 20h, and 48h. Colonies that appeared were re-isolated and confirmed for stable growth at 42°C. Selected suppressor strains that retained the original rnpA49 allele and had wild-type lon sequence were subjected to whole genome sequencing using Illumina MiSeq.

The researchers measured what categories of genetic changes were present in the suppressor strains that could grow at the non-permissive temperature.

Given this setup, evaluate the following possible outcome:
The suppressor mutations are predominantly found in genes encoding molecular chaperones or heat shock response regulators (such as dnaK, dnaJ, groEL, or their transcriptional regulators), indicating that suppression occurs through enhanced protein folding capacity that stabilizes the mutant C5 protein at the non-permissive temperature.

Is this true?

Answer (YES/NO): NO